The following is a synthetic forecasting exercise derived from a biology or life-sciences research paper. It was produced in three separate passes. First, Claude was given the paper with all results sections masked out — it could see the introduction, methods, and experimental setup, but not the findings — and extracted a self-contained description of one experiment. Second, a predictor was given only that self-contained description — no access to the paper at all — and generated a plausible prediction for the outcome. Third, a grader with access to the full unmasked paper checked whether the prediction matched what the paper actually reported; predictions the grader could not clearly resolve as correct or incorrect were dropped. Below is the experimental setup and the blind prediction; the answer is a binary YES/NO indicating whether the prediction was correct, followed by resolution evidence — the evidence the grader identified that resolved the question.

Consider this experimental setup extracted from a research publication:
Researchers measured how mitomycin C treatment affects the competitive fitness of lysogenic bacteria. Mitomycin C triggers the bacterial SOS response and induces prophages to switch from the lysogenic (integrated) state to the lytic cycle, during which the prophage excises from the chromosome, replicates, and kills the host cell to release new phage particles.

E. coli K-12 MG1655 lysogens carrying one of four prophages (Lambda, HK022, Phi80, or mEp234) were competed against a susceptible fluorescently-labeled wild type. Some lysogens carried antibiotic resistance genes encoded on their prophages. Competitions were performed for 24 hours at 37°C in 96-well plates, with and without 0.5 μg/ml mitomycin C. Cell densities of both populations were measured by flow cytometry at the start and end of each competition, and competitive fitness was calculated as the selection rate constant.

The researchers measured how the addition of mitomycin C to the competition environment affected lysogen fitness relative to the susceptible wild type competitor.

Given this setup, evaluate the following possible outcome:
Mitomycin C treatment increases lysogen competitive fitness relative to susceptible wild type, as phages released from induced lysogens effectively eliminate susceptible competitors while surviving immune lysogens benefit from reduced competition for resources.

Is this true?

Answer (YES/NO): YES